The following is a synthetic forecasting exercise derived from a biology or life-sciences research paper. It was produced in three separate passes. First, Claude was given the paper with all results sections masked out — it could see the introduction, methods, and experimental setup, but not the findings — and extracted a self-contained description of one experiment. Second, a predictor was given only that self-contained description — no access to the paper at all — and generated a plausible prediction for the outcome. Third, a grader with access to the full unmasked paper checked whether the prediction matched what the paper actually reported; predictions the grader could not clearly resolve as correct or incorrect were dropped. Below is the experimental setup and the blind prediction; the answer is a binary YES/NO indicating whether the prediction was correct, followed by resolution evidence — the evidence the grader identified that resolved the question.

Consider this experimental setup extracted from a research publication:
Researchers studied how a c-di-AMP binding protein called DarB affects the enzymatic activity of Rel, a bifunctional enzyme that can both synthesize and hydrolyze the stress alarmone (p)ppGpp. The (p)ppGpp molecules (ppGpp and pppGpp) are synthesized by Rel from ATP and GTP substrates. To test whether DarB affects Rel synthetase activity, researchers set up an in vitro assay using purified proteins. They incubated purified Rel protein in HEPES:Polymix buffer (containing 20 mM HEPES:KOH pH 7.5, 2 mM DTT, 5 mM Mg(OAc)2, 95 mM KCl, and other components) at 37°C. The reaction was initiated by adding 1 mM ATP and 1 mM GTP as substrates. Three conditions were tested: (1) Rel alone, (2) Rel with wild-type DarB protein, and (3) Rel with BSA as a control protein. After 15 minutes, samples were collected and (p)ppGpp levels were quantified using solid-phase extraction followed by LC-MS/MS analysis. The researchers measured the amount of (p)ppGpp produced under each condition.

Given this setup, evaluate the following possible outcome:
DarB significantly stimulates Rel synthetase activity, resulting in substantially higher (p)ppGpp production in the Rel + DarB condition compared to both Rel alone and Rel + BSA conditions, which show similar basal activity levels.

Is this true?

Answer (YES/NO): YES